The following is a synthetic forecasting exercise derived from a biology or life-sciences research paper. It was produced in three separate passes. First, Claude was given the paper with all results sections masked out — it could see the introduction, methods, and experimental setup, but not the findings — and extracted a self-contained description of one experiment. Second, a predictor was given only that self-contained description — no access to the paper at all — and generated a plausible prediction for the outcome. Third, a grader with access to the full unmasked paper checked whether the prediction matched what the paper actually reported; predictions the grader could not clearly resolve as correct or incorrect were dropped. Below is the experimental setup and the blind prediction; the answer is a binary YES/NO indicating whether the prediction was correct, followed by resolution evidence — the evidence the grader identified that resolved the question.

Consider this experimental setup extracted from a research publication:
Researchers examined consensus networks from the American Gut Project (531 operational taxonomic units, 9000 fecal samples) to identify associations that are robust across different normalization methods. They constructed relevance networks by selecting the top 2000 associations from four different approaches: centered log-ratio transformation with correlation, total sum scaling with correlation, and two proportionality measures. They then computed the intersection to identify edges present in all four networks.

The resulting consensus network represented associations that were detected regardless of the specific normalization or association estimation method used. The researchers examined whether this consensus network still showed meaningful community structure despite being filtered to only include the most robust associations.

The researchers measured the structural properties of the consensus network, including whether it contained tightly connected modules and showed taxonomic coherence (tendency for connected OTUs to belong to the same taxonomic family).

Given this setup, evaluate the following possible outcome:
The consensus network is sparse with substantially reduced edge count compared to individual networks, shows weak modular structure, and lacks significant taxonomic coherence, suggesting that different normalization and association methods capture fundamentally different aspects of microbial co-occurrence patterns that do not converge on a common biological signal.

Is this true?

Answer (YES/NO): NO